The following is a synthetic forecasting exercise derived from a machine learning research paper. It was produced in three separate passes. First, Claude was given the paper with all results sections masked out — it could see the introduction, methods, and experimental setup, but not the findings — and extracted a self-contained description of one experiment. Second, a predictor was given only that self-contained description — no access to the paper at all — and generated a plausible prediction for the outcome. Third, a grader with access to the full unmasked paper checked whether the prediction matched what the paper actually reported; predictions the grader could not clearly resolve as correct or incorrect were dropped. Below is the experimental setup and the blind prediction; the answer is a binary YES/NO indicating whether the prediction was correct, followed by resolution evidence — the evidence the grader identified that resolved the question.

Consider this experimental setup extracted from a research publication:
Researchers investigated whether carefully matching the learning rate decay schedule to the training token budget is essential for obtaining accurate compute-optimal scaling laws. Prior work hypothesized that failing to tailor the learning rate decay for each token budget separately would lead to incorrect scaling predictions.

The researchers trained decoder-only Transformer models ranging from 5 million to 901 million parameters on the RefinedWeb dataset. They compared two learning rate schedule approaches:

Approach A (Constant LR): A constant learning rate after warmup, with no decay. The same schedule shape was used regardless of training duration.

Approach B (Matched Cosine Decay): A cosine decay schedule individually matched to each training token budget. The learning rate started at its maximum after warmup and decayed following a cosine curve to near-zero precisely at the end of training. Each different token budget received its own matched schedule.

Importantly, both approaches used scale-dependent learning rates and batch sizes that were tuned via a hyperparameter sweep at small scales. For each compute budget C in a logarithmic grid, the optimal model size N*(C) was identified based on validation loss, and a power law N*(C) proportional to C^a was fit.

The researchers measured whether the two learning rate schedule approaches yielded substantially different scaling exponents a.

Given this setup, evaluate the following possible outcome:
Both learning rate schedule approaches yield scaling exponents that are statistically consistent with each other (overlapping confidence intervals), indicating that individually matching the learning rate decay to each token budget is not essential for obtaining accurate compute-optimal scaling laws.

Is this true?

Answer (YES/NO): YES